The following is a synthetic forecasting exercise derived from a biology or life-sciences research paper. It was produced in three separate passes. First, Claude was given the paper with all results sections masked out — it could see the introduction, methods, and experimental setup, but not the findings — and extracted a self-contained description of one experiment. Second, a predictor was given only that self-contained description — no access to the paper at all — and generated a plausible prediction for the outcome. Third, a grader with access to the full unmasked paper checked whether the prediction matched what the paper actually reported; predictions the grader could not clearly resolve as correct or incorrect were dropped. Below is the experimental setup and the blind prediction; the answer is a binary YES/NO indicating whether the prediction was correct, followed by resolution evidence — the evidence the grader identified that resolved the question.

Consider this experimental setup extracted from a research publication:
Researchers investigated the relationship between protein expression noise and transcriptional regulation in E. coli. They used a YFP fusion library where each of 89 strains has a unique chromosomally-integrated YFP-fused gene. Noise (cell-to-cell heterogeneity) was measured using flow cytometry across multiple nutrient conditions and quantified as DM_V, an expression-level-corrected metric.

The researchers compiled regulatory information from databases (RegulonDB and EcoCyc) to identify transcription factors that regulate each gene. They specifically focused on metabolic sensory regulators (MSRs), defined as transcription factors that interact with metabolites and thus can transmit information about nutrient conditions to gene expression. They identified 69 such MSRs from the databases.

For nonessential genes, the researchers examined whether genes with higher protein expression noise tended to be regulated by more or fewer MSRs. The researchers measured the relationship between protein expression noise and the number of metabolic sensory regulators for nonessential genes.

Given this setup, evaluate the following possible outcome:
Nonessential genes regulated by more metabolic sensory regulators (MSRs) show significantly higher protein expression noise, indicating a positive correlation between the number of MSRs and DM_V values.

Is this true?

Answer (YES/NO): NO